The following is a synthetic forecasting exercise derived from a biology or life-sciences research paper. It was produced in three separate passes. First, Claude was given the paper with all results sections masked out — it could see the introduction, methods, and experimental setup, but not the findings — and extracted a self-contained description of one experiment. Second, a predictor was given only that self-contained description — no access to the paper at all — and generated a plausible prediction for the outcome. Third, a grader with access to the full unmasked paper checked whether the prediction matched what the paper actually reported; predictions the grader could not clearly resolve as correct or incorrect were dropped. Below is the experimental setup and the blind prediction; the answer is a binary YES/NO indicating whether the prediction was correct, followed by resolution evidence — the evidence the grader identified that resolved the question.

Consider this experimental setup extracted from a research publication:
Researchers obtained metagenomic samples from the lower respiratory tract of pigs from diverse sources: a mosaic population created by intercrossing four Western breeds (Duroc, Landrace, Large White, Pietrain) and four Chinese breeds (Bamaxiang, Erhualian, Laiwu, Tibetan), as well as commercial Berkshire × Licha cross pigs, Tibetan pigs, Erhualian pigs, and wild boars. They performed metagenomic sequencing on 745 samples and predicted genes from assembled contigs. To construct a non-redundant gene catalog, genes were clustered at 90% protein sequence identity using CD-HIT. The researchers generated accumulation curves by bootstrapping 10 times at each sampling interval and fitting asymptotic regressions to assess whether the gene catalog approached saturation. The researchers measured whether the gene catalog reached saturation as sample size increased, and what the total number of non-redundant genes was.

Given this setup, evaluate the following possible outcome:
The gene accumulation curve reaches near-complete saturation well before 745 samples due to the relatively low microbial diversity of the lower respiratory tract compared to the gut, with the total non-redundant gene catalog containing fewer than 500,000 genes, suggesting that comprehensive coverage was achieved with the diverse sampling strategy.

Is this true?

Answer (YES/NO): NO